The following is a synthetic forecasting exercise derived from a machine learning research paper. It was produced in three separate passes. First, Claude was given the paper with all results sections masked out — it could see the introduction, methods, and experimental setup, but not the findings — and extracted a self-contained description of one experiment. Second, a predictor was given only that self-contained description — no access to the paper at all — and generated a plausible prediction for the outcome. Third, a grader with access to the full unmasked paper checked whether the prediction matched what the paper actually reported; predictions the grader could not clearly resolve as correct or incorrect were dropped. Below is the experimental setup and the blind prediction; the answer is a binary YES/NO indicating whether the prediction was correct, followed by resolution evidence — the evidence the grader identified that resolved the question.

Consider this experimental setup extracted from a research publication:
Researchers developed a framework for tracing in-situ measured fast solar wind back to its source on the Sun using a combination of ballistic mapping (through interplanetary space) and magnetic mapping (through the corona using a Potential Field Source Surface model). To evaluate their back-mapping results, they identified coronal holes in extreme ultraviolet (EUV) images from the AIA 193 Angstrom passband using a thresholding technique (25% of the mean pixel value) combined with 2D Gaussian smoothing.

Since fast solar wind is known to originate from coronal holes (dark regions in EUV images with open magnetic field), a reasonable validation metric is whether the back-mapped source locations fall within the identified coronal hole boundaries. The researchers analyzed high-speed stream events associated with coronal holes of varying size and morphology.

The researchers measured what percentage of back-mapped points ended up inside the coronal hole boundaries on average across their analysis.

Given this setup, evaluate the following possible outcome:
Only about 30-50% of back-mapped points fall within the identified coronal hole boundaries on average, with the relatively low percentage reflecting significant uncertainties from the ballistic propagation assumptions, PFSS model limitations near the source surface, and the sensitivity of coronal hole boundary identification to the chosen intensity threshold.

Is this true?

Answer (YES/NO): NO